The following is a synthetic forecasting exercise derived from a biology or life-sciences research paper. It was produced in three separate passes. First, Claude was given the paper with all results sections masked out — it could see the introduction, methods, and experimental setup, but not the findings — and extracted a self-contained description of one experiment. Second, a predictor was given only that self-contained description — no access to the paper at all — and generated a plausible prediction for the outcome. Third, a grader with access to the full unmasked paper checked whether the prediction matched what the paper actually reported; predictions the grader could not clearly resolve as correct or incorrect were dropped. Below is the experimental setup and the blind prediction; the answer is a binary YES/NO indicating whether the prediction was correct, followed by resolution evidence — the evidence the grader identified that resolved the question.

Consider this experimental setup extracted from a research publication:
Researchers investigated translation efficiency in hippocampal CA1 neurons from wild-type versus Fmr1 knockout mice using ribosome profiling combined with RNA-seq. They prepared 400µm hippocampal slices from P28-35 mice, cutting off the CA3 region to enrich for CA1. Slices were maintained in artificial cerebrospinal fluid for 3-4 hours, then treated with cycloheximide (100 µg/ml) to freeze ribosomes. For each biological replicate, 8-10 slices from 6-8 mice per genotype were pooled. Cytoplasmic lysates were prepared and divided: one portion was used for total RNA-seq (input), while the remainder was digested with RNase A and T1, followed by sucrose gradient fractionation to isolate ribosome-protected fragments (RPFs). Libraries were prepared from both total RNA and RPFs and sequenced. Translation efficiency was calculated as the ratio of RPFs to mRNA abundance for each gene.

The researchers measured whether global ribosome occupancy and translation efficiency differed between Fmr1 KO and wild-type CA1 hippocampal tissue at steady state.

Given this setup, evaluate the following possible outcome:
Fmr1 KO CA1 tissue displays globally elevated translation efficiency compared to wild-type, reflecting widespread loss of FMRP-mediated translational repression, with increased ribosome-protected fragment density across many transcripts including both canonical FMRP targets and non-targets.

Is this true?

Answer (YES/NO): NO